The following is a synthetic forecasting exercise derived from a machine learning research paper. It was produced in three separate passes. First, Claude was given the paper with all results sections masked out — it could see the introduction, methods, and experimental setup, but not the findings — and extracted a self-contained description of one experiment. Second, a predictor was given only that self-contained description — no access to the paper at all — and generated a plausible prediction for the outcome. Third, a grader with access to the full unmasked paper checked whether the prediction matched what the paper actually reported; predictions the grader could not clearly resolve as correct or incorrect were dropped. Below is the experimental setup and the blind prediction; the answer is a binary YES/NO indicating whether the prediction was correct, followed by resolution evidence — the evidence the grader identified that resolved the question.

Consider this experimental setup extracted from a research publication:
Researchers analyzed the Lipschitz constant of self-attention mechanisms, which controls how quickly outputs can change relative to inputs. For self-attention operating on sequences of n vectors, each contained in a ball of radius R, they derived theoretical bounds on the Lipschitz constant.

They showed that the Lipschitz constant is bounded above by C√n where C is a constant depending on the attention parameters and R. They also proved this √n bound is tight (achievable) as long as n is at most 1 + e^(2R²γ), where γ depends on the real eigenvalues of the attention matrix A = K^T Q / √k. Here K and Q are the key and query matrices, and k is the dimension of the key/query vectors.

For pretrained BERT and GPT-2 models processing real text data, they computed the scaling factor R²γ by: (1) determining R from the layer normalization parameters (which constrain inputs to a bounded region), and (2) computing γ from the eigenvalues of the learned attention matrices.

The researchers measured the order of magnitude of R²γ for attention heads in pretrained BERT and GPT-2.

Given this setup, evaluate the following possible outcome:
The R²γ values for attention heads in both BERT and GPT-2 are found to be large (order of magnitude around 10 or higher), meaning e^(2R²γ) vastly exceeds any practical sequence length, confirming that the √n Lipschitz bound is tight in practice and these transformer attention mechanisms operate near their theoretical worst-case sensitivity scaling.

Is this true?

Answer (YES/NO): NO